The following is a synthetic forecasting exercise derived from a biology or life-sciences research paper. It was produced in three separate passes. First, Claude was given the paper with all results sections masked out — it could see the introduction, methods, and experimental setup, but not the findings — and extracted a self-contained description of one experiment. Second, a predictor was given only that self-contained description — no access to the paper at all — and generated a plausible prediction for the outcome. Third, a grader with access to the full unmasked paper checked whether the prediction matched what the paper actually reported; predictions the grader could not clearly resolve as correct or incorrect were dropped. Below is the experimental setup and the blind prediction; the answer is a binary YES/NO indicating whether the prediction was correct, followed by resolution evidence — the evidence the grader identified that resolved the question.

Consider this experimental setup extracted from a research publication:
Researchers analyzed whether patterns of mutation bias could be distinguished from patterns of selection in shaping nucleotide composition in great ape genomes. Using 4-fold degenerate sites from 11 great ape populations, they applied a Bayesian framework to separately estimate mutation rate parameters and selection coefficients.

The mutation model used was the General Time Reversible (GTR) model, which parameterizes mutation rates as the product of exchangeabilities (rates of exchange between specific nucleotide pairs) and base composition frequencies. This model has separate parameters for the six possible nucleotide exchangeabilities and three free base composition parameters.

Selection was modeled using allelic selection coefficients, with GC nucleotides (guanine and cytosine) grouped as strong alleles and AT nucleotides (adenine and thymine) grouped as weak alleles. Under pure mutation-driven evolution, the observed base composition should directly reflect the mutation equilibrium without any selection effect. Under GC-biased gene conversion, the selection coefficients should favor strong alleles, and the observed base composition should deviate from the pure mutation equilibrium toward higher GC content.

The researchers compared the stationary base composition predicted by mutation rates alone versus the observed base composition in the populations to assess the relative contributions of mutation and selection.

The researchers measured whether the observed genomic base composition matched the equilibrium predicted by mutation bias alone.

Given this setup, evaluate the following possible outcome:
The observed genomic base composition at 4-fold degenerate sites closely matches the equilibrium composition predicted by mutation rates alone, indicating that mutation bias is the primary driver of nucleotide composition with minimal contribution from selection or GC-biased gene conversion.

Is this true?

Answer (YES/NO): NO